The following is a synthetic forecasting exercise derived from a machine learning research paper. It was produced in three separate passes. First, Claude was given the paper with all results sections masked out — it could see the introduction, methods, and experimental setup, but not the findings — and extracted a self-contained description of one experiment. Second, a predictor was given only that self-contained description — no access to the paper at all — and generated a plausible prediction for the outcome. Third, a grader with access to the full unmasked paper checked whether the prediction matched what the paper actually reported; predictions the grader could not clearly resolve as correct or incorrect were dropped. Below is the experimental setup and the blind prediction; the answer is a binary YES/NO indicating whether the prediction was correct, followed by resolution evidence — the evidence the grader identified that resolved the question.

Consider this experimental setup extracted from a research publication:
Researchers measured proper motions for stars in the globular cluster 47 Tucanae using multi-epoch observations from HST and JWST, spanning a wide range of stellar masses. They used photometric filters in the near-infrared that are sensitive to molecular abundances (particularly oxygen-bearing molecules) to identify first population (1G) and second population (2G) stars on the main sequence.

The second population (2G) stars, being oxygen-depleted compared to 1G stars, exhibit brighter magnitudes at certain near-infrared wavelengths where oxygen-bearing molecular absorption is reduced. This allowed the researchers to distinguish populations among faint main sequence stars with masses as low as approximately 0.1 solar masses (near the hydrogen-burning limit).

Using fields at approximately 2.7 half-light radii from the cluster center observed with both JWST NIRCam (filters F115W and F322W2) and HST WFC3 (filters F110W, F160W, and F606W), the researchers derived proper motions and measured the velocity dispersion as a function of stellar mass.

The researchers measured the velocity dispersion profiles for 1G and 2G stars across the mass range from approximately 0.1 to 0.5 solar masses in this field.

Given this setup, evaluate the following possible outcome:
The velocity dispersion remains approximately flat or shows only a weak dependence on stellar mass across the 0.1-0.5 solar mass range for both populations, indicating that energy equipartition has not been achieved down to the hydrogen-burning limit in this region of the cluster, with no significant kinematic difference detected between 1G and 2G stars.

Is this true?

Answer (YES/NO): NO